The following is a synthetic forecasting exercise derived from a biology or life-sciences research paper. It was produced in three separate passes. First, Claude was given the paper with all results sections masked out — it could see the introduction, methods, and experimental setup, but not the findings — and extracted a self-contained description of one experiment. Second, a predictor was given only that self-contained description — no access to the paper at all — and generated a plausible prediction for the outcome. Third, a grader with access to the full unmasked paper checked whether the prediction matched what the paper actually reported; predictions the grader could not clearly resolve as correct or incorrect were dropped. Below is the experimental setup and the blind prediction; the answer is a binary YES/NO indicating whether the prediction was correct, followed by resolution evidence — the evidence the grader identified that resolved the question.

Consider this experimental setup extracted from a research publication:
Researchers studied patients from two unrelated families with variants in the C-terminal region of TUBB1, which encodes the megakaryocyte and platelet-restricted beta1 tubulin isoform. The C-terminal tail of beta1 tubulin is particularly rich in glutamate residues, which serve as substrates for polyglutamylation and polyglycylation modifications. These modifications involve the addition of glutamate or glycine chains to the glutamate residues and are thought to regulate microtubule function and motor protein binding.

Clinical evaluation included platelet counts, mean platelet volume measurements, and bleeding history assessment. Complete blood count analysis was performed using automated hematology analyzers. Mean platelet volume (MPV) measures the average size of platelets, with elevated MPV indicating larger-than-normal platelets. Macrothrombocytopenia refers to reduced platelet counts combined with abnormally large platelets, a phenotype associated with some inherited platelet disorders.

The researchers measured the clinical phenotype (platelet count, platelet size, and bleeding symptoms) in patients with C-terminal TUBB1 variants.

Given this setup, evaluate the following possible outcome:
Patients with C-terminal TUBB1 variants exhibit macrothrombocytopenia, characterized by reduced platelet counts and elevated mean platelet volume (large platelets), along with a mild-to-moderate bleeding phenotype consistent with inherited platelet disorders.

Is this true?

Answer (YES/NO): NO